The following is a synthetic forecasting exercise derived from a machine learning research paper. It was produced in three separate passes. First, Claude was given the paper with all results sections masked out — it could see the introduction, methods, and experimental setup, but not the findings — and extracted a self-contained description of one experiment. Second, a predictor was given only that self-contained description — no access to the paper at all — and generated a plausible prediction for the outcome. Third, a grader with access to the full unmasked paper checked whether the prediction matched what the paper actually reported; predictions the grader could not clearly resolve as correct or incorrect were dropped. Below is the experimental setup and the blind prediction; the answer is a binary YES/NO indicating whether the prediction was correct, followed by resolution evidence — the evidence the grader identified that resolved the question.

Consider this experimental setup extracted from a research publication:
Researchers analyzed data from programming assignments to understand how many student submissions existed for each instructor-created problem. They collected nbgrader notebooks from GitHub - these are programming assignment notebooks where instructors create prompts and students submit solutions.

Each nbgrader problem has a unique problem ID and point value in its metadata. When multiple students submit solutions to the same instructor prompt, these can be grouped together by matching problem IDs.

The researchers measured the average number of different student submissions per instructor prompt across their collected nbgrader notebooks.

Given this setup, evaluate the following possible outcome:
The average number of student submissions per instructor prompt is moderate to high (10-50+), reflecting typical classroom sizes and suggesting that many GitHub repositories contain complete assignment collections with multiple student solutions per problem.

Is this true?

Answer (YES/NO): NO